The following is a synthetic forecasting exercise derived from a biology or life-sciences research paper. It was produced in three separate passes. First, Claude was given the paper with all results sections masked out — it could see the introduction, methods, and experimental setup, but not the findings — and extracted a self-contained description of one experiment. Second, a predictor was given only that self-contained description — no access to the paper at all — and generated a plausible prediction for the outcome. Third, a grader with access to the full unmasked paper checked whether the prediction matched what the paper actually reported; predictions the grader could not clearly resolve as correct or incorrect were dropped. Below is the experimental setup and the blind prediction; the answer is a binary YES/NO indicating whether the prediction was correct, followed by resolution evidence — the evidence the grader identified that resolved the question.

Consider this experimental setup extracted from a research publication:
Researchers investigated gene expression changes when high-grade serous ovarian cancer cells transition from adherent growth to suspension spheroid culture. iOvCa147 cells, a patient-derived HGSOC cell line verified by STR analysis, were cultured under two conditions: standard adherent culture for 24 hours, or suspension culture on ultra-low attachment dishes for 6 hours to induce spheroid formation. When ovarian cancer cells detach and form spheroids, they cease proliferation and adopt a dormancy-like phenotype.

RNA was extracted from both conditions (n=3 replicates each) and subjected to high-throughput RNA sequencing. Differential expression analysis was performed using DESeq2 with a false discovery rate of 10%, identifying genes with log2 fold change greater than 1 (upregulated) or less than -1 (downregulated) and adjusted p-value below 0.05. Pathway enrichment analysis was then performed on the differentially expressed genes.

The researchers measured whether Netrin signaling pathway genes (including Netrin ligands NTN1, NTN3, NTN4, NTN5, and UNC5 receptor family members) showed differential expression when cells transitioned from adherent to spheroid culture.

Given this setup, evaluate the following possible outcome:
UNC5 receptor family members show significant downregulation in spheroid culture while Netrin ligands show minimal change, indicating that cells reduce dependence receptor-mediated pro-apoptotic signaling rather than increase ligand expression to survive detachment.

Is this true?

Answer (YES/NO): NO